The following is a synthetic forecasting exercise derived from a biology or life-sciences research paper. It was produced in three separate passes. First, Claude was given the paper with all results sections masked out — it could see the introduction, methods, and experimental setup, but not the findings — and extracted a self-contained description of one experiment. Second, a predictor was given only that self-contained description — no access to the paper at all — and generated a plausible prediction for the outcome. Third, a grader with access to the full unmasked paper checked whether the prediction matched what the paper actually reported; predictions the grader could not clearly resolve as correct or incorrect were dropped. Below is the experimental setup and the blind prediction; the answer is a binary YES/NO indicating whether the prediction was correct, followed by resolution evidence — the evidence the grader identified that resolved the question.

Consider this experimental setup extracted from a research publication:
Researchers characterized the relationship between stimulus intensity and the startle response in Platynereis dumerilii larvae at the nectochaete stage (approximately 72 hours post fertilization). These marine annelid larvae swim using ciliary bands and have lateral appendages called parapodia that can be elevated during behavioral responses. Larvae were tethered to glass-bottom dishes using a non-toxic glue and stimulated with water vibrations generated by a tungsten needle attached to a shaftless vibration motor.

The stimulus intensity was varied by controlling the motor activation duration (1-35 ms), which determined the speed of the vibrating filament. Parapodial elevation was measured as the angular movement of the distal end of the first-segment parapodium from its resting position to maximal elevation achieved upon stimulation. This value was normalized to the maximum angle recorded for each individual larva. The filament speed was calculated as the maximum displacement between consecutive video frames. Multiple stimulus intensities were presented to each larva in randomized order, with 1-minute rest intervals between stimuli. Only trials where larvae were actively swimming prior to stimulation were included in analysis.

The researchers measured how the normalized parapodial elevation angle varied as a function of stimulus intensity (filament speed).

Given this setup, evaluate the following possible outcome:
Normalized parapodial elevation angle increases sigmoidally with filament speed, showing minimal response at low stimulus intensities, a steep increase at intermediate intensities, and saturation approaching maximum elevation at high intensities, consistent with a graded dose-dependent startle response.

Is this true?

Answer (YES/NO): NO